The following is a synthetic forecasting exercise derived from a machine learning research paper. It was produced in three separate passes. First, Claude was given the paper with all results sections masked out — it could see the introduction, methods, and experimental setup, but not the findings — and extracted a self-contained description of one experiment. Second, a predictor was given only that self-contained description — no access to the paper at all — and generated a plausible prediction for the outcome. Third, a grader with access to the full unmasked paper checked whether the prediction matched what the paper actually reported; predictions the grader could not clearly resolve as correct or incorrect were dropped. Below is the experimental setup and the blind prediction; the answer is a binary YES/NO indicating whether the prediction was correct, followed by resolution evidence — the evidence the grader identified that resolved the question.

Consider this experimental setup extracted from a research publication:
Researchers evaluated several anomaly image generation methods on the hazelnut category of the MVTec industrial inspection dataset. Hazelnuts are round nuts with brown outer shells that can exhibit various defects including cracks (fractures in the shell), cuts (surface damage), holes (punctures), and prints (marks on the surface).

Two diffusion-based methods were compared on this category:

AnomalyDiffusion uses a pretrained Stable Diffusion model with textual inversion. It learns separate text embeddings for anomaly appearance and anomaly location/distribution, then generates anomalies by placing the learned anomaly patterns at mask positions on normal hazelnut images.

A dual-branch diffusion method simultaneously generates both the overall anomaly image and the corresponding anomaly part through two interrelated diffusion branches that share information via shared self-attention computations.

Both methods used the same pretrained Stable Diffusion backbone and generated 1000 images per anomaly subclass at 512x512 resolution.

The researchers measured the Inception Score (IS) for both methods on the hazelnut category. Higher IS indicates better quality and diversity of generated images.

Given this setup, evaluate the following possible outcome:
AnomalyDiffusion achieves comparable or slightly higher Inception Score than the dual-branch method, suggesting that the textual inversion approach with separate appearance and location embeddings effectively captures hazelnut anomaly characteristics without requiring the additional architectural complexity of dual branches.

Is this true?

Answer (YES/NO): YES